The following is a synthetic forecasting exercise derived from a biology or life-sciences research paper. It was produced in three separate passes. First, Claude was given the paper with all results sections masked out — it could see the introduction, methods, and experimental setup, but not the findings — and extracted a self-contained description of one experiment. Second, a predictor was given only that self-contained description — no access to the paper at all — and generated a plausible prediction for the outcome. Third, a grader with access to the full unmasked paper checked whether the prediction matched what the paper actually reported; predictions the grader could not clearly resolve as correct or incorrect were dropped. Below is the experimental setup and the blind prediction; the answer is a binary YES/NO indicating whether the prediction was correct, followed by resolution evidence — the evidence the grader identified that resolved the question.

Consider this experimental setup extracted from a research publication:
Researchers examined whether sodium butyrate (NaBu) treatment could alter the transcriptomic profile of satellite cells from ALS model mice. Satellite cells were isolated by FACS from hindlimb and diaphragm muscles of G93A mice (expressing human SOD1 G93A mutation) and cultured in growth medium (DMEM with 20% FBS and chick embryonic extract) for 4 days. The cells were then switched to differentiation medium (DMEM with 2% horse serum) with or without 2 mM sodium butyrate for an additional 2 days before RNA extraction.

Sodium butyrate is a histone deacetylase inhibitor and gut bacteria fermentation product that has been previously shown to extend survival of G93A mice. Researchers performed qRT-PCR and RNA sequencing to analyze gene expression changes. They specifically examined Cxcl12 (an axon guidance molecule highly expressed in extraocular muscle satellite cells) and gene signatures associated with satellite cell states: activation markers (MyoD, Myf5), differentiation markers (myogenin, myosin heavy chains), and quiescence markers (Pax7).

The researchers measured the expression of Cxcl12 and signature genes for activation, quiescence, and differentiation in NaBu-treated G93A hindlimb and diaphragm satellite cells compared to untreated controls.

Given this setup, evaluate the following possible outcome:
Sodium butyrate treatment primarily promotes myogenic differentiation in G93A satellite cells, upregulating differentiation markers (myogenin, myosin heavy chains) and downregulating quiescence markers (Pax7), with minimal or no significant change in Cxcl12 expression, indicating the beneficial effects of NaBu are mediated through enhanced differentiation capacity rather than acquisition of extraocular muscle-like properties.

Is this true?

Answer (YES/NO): NO